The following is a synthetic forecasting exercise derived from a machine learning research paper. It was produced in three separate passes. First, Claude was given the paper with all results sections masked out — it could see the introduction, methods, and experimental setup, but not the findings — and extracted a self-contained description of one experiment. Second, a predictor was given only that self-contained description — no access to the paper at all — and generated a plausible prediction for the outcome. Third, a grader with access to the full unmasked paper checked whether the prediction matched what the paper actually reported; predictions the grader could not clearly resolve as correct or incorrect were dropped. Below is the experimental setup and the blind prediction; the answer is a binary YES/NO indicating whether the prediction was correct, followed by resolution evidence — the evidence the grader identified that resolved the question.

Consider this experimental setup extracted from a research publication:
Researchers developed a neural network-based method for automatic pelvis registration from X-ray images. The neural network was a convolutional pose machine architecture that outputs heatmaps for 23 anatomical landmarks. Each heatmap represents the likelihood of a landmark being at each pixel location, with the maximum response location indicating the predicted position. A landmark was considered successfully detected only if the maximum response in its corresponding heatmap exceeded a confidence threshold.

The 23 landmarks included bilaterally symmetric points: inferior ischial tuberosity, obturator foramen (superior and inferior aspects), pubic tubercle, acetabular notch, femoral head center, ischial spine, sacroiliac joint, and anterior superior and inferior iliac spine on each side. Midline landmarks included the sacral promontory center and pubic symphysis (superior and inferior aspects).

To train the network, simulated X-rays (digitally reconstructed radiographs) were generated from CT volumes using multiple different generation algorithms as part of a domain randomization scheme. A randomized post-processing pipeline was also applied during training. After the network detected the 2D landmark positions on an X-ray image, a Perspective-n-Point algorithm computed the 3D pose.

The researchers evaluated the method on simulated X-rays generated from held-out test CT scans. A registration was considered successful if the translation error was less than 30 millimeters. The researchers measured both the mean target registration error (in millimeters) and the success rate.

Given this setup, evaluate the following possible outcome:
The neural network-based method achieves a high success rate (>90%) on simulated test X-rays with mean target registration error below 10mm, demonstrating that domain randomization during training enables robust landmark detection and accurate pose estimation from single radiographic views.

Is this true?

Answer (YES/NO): YES